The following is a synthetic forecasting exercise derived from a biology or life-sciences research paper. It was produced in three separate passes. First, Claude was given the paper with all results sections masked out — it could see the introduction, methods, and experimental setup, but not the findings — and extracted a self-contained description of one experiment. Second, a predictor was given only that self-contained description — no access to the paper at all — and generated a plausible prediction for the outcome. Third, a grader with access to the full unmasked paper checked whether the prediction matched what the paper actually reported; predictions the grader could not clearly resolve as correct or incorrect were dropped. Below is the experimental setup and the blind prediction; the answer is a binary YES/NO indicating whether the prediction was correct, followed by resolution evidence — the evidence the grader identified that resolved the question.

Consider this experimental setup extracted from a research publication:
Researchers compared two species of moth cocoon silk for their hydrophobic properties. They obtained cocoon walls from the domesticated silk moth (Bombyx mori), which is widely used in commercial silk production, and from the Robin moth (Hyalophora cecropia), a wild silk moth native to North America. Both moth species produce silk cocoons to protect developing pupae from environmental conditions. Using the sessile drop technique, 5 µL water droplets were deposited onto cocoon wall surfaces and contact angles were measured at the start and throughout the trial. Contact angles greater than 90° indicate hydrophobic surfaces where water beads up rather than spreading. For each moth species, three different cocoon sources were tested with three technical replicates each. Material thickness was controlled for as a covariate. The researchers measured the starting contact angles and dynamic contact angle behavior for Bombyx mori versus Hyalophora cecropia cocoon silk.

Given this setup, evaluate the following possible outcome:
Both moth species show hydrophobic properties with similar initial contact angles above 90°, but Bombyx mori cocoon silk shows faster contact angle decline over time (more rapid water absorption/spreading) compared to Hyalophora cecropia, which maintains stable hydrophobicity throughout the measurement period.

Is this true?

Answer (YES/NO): NO